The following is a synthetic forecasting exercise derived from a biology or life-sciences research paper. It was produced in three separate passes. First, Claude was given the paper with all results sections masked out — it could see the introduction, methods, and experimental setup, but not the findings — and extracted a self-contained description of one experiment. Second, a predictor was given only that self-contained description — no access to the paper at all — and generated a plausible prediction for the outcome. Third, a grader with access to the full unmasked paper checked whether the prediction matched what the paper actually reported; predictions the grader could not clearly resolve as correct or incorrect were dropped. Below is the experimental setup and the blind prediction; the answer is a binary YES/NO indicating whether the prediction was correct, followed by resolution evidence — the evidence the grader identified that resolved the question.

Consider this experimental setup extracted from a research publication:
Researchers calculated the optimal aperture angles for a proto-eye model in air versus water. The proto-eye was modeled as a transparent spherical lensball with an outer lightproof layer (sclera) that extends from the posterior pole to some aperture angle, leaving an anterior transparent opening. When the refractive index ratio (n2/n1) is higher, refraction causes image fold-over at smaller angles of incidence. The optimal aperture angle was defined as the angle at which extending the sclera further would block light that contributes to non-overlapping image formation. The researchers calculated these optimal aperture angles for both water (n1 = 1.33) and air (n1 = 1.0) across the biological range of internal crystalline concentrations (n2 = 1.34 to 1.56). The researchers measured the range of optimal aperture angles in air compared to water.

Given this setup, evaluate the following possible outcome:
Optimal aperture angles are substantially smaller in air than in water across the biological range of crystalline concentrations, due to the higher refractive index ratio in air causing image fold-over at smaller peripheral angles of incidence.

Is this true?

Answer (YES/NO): YES